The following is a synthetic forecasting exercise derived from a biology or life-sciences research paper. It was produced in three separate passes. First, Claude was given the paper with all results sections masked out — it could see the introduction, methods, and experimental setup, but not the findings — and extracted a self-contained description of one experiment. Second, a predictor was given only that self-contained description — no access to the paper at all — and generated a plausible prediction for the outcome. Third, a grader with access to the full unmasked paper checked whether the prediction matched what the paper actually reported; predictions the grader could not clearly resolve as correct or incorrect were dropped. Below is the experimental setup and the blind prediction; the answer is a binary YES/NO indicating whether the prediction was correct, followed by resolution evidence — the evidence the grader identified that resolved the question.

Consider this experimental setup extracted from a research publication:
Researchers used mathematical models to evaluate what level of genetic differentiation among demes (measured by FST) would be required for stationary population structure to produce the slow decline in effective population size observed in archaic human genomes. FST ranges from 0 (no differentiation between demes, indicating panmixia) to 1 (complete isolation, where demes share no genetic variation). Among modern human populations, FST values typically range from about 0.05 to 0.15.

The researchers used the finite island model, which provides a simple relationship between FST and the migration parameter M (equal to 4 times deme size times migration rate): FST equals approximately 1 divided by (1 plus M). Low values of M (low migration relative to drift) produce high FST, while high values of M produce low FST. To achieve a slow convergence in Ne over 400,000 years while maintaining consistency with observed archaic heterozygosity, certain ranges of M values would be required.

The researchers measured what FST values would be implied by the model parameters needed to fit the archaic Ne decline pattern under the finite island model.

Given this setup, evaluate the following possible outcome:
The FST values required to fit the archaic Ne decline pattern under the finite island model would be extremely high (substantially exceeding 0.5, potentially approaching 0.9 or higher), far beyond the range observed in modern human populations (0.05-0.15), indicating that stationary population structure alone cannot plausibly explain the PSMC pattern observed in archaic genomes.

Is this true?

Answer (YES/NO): YES